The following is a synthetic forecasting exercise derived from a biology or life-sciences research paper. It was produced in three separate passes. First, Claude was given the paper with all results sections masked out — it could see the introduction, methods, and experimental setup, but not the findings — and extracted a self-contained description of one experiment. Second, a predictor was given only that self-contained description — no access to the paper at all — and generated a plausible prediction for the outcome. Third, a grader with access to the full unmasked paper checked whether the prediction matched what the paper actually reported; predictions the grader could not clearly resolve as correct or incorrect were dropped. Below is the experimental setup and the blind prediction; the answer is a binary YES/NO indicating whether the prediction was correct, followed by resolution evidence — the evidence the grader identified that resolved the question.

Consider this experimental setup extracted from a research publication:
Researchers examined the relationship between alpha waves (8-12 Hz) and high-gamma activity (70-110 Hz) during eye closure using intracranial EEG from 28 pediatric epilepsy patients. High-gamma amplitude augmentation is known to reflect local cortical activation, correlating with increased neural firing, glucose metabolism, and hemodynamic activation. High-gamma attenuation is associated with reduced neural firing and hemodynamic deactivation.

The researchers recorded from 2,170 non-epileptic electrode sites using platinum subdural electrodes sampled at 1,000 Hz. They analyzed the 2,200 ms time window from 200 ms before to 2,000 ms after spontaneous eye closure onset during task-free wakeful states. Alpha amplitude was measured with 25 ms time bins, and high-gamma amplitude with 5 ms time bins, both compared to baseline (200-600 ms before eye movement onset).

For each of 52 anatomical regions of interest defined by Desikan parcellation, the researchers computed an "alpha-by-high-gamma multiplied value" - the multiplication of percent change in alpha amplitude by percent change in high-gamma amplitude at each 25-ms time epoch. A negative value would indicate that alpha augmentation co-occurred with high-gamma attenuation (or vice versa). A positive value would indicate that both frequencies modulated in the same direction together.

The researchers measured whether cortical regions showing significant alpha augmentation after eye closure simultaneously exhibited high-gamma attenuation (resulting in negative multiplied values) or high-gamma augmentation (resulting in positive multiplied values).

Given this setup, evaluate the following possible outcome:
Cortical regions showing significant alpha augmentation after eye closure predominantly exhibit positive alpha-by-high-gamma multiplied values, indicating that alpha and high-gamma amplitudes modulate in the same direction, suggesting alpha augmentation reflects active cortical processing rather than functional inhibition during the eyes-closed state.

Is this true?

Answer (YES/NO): NO